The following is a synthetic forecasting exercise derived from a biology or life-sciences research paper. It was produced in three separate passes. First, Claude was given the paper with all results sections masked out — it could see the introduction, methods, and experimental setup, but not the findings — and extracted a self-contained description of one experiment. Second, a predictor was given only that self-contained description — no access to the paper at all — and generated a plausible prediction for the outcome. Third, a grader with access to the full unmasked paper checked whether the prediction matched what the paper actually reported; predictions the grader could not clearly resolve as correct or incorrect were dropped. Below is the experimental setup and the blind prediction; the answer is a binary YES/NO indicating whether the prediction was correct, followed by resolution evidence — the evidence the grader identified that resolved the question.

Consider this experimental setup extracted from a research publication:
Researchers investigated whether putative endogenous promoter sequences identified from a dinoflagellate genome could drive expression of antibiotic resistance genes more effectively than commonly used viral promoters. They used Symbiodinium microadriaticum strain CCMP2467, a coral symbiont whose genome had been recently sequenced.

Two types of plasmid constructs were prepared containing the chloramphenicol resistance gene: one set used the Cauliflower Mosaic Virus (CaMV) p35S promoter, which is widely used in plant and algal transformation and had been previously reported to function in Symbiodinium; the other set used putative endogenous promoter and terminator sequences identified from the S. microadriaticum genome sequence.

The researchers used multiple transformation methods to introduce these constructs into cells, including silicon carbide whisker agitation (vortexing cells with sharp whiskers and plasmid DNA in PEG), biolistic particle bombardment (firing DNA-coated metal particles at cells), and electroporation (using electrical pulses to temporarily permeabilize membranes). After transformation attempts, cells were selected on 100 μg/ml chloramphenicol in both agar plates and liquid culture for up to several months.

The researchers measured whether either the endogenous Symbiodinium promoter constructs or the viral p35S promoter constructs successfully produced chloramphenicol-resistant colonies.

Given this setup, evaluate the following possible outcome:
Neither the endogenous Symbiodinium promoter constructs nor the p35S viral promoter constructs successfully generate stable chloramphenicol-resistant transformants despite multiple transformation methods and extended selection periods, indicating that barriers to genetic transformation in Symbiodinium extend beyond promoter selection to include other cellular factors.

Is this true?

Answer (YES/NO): YES